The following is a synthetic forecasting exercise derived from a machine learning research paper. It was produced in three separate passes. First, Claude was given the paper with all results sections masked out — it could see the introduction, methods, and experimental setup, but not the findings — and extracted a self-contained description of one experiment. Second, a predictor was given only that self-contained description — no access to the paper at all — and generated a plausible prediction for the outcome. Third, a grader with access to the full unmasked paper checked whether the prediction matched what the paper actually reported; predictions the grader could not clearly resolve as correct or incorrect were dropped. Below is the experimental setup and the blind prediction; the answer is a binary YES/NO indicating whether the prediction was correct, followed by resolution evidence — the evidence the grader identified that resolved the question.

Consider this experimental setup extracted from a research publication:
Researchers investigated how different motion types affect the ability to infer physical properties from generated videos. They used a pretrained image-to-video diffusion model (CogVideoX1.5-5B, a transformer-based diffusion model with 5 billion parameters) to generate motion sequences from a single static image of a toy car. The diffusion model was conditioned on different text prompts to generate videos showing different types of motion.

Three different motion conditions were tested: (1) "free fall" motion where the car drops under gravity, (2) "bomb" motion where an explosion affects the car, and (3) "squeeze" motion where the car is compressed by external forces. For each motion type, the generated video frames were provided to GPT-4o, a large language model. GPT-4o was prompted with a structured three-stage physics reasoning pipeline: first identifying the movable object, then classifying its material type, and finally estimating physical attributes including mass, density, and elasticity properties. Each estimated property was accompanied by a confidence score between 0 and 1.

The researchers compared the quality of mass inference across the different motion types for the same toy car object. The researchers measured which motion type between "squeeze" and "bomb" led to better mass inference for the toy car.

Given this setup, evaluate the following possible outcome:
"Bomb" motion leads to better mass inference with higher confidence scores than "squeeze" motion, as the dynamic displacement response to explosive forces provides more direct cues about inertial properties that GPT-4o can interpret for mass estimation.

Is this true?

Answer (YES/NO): NO